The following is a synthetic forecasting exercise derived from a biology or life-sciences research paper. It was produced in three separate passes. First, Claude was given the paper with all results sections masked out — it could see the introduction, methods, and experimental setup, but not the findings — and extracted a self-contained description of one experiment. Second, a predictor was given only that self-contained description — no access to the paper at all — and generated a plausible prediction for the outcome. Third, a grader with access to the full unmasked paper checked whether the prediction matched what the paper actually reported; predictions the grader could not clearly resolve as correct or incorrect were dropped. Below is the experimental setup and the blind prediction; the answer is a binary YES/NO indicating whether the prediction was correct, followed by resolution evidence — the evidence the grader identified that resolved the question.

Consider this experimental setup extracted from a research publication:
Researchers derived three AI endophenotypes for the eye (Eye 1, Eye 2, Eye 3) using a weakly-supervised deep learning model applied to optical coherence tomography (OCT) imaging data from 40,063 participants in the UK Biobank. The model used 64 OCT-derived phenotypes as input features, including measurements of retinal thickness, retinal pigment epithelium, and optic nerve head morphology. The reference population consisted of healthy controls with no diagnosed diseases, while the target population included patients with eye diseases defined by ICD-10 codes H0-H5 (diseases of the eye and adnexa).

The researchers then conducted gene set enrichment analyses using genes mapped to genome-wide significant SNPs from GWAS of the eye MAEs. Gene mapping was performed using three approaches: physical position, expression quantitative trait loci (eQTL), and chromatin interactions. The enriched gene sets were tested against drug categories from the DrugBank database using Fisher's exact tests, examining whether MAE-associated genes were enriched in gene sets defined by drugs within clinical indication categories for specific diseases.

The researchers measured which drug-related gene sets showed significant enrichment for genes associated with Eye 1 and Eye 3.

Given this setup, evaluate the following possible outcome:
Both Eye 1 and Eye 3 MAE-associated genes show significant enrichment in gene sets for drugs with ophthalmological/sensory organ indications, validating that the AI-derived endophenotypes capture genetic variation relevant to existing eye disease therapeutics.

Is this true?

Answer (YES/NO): NO